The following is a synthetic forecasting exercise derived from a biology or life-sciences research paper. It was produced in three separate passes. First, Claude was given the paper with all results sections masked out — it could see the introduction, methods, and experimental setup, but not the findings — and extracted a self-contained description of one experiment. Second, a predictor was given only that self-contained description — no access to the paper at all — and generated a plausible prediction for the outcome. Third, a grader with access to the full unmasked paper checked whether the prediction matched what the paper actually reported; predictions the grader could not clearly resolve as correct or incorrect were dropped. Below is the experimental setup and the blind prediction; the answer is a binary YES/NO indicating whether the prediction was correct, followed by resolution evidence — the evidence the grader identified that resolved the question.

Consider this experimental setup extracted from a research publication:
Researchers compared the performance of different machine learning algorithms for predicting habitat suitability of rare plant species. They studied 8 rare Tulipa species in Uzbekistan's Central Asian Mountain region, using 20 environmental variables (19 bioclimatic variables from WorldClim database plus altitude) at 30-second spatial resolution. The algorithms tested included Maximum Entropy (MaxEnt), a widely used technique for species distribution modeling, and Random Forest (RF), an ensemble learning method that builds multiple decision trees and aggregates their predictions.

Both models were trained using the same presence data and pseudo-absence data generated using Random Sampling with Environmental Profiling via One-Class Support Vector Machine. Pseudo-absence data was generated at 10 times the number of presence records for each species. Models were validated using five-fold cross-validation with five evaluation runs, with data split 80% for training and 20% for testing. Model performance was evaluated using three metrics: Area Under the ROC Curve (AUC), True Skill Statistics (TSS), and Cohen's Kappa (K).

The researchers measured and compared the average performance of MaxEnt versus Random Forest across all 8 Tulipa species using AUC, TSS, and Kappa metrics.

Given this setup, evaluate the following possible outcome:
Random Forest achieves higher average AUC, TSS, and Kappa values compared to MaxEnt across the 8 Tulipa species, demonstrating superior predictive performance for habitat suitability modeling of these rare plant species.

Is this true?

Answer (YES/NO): YES